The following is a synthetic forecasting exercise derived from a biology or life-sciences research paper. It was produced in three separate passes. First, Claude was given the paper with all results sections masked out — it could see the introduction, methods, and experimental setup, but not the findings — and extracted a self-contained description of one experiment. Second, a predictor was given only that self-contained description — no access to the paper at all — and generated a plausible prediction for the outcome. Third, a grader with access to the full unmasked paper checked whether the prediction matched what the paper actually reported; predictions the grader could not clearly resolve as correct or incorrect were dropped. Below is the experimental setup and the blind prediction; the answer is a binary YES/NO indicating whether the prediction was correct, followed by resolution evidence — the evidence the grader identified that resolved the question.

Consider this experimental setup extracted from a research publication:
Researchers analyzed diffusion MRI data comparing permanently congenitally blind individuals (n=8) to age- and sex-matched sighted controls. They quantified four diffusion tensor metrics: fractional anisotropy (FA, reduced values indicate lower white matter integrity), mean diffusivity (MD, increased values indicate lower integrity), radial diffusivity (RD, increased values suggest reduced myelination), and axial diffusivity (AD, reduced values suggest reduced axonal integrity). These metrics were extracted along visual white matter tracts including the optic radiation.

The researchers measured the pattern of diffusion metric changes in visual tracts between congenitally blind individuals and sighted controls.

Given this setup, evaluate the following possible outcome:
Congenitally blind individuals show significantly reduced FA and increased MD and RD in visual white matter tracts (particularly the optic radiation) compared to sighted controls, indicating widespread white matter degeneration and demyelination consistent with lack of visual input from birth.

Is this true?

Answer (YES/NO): YES